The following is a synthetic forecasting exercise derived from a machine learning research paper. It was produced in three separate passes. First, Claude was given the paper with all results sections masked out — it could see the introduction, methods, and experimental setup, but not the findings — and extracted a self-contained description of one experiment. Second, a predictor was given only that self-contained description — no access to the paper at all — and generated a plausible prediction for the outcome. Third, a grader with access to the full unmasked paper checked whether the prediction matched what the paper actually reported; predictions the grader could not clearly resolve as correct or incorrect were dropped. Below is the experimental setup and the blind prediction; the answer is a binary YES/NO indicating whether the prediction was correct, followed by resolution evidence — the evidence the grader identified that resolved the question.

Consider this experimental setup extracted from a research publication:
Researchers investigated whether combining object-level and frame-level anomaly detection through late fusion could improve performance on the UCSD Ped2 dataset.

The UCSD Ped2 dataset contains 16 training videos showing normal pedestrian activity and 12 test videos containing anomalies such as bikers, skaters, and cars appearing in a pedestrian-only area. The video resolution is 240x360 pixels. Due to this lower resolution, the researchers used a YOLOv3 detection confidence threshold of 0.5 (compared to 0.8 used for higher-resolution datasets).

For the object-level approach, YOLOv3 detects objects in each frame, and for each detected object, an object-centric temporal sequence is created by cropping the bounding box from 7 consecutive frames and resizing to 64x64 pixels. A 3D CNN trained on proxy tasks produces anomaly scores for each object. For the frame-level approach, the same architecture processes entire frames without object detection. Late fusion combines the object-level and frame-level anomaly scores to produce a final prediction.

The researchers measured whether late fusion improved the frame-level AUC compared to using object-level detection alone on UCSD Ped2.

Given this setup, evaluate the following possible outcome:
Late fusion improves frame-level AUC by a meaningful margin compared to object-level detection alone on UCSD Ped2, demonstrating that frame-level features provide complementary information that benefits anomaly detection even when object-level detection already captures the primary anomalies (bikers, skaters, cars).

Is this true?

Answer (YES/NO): NO